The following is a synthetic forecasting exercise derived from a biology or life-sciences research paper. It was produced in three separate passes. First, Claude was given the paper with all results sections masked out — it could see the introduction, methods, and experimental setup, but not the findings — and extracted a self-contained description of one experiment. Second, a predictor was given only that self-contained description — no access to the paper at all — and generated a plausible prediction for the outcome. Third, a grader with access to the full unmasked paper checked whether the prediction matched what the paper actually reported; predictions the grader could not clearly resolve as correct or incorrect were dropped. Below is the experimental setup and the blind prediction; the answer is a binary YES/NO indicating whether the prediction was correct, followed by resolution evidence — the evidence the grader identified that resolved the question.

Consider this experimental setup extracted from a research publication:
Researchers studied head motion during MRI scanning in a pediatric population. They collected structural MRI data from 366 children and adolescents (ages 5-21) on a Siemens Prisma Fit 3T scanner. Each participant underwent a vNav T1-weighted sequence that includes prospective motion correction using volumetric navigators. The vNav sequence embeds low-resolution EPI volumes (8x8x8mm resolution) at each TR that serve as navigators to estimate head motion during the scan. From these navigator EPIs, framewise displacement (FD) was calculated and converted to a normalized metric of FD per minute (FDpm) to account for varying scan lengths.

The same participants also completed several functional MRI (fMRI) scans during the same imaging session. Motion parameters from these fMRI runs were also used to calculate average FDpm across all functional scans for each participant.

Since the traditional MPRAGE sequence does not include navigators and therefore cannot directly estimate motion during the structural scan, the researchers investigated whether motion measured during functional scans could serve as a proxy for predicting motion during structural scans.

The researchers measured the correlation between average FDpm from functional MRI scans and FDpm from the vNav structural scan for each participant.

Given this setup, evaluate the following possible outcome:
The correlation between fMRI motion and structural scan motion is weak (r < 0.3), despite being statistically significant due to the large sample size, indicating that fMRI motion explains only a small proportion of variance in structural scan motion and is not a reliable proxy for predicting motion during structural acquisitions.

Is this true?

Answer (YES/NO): NO